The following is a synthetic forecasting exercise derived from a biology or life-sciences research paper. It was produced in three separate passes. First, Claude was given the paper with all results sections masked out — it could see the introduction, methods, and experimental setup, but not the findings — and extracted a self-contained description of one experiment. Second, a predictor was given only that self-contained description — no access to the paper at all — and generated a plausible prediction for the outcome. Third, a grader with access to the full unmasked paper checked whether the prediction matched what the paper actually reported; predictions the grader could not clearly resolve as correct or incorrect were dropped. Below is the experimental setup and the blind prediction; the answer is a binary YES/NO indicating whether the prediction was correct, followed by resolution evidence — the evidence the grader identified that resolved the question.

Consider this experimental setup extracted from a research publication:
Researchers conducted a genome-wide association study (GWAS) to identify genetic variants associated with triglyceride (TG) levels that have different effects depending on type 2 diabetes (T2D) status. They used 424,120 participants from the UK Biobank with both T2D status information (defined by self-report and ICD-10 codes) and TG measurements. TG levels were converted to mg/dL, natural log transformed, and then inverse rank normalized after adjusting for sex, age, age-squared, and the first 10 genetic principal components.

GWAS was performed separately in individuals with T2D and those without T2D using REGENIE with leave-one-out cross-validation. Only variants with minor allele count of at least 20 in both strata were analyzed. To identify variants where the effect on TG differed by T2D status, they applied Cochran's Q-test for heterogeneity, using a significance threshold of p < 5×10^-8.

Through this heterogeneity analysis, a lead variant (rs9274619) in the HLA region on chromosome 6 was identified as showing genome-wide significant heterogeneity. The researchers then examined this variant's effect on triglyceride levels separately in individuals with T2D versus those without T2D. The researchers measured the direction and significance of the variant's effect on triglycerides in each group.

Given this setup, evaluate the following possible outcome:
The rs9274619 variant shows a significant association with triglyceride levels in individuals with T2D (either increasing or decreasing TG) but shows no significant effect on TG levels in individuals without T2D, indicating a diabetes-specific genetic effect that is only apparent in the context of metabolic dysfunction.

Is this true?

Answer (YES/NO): YES